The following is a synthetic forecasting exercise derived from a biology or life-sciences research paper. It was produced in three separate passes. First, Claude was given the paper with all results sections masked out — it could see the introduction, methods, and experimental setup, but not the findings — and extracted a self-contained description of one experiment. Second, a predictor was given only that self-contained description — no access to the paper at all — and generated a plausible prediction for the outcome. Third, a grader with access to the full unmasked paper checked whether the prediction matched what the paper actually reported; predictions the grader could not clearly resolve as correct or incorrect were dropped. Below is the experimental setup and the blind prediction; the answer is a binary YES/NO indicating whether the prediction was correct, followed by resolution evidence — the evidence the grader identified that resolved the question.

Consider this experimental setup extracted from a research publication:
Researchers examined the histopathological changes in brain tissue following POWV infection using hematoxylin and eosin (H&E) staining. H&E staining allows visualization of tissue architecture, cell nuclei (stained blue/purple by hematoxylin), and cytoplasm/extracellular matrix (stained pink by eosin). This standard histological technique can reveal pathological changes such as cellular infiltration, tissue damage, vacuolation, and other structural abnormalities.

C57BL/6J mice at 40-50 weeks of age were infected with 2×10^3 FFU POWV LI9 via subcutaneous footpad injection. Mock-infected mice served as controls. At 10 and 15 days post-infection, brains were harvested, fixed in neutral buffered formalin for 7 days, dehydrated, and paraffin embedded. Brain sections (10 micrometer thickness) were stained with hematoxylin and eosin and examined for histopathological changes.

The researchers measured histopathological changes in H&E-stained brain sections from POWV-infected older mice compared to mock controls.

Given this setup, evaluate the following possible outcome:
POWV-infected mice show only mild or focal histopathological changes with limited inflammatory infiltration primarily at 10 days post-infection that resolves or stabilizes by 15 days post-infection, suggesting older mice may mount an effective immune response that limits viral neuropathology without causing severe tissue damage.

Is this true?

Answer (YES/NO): NO